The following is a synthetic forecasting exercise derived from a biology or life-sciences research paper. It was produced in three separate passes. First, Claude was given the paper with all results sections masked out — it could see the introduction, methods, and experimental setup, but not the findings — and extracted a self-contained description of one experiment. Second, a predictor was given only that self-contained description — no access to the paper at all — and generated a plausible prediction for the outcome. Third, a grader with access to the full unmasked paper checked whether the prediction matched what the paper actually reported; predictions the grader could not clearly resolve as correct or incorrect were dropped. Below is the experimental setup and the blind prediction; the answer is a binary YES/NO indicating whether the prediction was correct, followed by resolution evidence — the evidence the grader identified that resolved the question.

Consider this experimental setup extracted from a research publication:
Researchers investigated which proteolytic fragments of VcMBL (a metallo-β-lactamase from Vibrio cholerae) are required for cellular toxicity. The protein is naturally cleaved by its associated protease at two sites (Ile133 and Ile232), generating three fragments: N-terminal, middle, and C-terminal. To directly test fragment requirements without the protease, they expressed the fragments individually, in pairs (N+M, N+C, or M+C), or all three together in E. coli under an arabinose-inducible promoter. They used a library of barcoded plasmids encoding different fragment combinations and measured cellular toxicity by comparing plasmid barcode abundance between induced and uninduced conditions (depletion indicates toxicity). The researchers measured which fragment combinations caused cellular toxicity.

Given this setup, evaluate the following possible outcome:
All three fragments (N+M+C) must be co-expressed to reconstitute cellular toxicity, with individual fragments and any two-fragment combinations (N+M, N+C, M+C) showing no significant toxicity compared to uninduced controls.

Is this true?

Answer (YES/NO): YES